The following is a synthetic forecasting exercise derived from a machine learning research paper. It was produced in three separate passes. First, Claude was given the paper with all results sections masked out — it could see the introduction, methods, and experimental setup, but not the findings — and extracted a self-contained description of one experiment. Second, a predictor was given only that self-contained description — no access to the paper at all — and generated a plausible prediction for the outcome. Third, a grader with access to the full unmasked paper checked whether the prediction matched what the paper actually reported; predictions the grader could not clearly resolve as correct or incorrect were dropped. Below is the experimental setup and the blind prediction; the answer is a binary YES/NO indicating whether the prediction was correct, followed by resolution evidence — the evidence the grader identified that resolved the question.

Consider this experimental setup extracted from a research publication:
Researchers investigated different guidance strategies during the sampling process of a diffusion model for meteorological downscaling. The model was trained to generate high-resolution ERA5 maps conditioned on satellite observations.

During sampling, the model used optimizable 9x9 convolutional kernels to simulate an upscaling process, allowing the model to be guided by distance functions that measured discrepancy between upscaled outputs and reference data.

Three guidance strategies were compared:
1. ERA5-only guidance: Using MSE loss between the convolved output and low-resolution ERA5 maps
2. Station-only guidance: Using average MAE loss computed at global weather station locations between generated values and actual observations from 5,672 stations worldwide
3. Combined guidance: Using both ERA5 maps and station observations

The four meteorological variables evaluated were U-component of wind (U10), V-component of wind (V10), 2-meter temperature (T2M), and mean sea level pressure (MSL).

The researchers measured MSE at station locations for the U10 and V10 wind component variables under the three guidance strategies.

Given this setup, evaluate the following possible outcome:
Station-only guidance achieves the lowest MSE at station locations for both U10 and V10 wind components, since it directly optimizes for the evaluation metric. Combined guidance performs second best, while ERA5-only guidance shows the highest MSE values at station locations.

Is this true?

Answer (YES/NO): YES